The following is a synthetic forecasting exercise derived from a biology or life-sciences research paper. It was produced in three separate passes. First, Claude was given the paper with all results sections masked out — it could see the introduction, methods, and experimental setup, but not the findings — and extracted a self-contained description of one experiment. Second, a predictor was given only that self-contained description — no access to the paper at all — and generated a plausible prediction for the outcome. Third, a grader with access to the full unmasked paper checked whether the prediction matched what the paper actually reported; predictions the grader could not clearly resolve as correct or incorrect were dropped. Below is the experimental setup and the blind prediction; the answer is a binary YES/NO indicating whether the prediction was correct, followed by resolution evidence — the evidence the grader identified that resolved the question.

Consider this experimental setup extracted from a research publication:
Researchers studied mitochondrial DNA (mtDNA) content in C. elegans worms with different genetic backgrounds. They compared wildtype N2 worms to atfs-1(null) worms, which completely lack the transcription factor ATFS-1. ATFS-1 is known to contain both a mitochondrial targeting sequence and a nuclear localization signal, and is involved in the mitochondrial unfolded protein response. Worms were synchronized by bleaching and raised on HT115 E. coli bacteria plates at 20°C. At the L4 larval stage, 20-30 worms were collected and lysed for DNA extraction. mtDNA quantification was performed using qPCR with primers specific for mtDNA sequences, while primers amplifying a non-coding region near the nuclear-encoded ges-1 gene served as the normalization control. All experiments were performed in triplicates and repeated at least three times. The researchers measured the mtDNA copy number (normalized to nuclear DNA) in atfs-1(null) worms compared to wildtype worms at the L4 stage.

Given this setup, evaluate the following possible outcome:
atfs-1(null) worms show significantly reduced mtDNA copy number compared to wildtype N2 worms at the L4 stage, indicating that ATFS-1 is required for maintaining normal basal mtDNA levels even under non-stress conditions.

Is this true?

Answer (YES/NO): YES